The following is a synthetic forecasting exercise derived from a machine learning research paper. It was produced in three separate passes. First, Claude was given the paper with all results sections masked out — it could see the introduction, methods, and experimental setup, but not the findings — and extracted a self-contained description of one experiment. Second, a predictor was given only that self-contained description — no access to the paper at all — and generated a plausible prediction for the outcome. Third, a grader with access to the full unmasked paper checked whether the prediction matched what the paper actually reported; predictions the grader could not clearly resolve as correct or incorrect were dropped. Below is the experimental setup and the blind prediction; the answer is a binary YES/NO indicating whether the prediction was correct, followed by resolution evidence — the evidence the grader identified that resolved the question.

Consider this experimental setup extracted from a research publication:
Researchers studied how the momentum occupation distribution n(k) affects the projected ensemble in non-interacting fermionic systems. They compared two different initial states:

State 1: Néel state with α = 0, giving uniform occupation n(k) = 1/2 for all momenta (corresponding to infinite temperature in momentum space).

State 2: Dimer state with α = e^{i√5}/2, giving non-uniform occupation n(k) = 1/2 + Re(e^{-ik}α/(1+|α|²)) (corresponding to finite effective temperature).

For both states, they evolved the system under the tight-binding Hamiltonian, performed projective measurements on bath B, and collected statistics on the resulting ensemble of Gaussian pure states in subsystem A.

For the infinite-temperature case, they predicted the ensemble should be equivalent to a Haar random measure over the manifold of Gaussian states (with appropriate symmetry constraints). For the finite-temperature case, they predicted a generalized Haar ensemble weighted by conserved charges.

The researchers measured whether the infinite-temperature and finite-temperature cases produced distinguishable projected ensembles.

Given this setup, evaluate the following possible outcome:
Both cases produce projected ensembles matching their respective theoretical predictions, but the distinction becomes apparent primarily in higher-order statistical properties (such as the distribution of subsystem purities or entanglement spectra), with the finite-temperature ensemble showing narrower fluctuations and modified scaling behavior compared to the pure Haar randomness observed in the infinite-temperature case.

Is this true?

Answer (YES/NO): NO